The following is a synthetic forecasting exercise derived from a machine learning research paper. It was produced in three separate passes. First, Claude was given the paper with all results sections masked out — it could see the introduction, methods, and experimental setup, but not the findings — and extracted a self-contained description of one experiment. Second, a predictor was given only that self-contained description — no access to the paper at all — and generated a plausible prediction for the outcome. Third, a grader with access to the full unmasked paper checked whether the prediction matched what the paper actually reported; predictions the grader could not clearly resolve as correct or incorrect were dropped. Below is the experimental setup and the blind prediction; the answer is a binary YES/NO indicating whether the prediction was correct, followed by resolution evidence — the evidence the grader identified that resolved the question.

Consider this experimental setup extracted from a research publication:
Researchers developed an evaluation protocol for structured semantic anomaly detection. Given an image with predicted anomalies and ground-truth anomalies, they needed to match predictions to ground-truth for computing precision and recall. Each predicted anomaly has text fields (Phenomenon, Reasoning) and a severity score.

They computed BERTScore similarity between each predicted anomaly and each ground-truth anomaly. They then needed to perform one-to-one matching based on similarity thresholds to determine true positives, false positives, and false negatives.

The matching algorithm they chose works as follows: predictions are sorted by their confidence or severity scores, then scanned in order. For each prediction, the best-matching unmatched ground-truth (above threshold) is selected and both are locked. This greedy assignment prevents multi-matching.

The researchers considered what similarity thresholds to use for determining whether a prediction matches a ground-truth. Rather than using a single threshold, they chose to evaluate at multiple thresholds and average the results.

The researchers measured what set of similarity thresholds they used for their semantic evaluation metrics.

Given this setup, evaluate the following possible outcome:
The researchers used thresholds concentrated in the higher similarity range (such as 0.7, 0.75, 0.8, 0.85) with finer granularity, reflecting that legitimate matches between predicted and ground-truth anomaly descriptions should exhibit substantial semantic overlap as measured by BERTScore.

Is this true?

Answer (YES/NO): NO